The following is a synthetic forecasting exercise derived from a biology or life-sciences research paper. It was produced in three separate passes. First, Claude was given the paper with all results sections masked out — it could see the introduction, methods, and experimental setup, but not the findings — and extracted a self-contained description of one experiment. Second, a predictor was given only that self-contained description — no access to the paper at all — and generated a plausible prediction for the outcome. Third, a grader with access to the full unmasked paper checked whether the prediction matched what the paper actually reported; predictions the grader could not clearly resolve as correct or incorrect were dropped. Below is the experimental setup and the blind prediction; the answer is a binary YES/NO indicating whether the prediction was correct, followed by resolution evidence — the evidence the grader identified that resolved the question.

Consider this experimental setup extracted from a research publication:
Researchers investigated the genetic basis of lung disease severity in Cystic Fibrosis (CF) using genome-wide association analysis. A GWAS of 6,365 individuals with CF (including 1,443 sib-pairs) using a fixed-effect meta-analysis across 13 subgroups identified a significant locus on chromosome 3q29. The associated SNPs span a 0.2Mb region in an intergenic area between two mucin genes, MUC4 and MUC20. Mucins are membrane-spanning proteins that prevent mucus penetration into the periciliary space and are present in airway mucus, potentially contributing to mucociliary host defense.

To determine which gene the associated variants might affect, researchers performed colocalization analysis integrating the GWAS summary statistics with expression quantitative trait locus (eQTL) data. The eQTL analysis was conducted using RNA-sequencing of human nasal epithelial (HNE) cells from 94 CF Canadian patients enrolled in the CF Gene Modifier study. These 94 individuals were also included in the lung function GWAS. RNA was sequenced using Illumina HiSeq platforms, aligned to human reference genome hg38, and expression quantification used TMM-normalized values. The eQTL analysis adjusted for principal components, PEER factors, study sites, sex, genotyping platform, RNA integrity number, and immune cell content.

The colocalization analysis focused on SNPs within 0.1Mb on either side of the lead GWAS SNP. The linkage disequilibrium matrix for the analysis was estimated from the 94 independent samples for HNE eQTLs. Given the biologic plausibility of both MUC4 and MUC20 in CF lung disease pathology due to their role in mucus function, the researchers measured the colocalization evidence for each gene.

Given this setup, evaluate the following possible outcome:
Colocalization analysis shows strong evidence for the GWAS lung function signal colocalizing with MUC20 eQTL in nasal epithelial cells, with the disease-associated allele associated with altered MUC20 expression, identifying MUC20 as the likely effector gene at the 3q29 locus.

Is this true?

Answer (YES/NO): NO